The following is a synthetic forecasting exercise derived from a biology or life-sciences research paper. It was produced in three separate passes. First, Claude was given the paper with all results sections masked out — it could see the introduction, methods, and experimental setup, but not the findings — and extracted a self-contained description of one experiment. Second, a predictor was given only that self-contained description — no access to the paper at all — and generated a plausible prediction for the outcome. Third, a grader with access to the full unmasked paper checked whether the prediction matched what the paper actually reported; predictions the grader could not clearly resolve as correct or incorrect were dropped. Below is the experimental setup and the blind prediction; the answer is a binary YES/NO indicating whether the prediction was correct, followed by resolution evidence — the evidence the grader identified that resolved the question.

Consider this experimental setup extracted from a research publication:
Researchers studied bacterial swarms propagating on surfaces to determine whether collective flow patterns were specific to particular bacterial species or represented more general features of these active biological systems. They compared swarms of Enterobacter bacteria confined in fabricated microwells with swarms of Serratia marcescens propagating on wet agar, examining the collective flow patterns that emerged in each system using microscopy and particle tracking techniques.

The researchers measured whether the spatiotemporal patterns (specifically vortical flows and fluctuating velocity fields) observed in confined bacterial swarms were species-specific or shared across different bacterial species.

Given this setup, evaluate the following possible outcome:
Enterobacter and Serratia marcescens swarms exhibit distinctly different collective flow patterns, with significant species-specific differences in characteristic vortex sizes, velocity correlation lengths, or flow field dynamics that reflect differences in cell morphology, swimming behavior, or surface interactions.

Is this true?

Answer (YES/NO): NO